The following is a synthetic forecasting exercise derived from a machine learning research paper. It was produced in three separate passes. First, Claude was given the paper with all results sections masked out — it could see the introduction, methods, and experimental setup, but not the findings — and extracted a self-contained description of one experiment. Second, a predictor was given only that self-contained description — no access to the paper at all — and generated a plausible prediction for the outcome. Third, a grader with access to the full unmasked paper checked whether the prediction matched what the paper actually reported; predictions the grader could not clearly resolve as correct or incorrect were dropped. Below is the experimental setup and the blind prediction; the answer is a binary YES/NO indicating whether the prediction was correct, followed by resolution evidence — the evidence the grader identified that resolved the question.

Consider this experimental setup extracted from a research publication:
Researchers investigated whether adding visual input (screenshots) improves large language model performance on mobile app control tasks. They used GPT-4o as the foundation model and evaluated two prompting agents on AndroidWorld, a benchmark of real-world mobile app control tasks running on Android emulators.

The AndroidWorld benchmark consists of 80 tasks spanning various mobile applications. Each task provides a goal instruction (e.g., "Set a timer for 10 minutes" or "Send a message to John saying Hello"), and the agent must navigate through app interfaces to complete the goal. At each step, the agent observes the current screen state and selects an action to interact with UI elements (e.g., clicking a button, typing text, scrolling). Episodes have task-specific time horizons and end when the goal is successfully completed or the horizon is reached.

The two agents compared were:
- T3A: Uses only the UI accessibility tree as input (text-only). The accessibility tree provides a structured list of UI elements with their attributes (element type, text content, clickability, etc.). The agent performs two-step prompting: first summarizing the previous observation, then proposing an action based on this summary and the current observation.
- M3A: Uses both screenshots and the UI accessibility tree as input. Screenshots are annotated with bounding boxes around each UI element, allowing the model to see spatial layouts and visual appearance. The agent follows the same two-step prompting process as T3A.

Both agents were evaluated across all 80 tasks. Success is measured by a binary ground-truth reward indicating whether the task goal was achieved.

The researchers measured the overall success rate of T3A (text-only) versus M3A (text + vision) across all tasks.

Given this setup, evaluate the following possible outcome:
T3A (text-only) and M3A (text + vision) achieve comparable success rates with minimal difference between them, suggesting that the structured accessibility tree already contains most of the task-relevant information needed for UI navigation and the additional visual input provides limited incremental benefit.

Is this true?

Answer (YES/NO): NO